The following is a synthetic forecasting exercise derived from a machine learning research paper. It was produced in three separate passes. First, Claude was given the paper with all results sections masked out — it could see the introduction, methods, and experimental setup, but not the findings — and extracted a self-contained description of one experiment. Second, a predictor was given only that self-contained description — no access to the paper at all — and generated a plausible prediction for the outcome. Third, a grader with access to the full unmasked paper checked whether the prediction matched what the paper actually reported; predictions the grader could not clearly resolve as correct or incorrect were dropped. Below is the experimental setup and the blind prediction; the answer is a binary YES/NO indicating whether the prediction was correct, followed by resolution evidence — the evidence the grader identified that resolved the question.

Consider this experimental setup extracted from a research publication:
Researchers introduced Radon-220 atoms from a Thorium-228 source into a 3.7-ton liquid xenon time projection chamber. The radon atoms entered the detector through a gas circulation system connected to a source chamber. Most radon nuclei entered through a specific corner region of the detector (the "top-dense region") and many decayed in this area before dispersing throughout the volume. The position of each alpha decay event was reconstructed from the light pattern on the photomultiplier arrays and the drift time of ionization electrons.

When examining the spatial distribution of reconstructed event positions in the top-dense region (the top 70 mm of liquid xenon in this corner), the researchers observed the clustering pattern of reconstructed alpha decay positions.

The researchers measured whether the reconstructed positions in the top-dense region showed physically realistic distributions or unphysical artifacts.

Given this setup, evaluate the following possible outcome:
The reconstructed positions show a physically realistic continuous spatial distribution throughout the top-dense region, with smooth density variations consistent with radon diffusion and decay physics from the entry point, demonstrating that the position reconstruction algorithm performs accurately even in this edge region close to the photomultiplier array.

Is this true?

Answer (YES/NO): NO